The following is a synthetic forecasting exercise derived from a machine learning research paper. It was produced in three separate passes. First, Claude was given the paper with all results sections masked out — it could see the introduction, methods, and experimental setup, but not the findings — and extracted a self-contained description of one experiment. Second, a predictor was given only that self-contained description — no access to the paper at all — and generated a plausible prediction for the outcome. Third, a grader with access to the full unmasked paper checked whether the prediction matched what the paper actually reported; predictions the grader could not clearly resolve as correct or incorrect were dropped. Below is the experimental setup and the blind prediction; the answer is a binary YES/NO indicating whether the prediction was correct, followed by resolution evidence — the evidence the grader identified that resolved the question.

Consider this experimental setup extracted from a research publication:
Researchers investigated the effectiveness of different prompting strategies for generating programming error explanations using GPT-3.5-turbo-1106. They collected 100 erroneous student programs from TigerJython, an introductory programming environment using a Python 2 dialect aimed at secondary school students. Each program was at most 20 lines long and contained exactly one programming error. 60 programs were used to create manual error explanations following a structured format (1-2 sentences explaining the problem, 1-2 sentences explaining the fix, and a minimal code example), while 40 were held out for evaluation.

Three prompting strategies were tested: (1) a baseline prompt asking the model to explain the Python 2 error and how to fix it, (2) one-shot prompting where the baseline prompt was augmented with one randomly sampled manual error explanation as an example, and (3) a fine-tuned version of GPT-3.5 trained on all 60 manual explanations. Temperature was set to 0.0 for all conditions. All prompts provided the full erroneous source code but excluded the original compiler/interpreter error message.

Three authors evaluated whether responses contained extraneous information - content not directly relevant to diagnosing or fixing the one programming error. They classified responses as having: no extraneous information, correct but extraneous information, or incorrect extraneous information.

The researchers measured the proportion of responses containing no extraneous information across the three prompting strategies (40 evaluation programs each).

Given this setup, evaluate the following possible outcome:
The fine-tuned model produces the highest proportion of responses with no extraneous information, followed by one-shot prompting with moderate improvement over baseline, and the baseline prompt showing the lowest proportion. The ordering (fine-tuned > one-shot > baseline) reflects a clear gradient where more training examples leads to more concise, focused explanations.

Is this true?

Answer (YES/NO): YES